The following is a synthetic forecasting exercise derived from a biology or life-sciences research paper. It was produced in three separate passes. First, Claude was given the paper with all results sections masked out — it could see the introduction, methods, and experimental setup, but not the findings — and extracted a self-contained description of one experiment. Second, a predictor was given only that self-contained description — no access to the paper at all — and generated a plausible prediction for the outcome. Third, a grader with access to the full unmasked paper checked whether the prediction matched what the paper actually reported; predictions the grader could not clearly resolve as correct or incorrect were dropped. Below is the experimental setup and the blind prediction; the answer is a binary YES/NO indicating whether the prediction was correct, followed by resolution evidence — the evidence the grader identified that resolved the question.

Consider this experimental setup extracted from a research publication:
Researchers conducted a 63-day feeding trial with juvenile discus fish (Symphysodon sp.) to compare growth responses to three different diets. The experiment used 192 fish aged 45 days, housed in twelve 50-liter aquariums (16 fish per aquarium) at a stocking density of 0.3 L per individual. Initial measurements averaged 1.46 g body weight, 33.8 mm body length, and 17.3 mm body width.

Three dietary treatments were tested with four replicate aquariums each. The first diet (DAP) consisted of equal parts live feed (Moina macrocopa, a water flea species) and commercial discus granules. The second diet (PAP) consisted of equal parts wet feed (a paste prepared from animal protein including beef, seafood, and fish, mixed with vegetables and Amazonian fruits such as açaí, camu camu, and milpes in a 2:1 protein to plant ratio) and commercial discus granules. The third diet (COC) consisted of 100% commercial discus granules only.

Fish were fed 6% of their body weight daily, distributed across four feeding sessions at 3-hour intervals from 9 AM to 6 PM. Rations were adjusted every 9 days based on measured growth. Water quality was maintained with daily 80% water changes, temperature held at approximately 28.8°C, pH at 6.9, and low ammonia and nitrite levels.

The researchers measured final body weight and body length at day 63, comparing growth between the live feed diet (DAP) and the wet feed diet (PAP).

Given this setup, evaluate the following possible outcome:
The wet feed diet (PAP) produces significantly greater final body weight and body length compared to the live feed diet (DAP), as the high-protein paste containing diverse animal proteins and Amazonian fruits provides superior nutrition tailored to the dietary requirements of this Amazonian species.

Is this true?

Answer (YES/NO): NO